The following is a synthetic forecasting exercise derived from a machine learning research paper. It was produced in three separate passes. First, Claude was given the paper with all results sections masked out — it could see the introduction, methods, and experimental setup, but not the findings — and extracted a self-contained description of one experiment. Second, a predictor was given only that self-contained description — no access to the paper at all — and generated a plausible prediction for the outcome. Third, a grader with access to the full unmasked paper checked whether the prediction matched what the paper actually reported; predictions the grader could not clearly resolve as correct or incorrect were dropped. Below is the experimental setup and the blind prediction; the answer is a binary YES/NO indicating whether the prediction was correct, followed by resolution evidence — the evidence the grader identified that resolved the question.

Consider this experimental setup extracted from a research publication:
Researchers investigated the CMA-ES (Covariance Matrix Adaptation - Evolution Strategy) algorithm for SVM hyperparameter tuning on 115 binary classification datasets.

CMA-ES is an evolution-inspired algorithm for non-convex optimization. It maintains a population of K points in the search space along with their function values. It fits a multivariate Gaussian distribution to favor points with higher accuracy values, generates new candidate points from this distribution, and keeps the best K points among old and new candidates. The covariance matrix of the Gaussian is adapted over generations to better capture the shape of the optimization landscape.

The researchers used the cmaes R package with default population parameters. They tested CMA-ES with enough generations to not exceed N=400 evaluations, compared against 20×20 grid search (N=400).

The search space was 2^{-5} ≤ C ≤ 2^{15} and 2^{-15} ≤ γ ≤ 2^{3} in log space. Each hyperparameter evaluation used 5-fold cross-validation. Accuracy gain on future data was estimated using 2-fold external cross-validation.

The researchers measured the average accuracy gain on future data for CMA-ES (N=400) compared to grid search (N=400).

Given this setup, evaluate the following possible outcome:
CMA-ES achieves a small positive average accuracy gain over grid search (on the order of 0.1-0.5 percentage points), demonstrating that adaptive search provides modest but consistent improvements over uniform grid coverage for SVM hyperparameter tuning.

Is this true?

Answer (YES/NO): NO